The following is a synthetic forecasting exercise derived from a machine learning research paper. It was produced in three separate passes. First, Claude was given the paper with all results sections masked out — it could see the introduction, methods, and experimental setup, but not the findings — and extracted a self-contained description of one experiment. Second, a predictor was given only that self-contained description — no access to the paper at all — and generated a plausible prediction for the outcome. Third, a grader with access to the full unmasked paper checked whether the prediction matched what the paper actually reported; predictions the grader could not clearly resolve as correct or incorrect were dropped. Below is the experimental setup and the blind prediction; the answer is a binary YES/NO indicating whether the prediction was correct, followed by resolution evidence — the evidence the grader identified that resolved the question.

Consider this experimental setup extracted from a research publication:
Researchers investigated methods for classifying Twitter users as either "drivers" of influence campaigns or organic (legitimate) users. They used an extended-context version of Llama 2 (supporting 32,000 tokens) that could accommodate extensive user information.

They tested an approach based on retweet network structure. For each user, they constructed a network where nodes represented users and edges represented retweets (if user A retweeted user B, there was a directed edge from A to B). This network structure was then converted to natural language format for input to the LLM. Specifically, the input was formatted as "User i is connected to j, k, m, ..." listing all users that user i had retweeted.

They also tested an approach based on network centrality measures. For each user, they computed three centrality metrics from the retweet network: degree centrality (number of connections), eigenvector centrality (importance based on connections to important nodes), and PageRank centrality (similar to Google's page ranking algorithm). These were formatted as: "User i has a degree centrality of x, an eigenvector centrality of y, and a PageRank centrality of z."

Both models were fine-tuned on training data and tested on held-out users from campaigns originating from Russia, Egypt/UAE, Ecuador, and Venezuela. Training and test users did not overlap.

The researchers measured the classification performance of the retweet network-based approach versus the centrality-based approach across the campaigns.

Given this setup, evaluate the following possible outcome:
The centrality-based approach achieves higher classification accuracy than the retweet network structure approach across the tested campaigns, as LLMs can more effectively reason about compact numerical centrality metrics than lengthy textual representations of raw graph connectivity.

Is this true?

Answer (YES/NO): NO